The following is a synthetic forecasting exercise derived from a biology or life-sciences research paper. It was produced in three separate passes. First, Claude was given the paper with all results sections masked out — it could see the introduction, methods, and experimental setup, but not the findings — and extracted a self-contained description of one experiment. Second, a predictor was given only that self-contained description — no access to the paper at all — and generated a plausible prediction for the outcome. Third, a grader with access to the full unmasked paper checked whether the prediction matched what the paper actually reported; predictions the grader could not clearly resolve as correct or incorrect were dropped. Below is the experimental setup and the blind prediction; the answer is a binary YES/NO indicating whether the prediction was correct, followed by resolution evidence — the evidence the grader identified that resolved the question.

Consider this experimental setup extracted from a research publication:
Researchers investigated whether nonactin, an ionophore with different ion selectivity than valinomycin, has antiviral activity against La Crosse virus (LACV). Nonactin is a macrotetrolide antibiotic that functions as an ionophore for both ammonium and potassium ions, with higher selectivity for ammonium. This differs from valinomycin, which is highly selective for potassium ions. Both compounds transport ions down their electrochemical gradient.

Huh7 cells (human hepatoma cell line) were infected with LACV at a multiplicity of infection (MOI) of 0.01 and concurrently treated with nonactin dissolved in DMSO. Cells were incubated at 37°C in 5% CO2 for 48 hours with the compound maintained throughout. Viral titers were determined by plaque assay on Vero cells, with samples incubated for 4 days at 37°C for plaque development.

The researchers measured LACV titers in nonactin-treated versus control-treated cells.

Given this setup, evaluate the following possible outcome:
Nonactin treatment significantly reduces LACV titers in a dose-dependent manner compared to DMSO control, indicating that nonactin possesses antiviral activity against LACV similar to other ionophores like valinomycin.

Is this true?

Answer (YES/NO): YES